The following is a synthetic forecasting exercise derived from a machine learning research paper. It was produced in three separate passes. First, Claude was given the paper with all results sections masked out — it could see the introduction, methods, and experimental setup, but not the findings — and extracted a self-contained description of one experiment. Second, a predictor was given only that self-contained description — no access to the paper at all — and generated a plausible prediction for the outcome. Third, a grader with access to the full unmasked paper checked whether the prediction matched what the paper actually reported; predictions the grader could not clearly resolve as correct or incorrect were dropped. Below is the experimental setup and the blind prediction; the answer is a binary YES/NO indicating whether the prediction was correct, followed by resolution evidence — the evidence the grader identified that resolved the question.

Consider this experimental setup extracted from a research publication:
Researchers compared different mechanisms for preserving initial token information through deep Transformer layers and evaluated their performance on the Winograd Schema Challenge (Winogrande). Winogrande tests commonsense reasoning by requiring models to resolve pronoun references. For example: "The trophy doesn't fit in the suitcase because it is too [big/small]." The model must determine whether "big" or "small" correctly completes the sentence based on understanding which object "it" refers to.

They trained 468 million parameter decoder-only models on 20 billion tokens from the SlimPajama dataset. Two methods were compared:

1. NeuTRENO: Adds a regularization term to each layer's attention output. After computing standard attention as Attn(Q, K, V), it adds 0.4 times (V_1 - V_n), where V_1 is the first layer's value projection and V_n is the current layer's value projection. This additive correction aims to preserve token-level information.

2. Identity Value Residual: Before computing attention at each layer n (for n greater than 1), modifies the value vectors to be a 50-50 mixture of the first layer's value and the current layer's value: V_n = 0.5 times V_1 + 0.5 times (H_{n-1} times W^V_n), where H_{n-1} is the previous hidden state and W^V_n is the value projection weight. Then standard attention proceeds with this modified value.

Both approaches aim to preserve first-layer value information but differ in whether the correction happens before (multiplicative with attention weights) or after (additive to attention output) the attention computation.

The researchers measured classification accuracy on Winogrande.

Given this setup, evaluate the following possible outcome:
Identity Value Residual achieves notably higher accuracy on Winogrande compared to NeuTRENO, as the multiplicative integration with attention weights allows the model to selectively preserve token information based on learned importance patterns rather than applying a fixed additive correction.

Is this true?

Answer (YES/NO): NO